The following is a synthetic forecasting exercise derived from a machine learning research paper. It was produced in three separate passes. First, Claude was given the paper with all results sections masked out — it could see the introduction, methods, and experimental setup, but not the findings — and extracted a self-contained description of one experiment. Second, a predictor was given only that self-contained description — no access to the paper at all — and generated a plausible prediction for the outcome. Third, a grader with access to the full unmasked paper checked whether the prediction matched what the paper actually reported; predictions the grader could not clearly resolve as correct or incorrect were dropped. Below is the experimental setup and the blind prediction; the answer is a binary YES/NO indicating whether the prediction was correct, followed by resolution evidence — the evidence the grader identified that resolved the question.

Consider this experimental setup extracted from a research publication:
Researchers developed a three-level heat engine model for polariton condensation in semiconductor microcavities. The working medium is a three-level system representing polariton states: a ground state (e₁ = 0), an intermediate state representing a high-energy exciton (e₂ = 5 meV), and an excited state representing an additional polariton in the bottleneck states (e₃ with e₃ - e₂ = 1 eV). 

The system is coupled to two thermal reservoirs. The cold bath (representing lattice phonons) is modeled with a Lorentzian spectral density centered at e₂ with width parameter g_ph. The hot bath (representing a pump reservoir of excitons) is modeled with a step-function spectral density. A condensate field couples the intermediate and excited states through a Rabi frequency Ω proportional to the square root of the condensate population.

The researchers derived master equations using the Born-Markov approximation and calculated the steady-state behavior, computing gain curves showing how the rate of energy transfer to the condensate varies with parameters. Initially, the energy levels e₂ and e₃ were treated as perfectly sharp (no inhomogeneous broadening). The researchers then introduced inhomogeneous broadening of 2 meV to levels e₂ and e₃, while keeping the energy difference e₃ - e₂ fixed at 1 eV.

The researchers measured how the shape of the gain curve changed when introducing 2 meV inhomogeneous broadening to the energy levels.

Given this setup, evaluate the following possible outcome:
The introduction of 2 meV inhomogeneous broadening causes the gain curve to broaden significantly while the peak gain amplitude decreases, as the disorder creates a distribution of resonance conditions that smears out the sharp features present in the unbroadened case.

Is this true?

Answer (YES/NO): NO